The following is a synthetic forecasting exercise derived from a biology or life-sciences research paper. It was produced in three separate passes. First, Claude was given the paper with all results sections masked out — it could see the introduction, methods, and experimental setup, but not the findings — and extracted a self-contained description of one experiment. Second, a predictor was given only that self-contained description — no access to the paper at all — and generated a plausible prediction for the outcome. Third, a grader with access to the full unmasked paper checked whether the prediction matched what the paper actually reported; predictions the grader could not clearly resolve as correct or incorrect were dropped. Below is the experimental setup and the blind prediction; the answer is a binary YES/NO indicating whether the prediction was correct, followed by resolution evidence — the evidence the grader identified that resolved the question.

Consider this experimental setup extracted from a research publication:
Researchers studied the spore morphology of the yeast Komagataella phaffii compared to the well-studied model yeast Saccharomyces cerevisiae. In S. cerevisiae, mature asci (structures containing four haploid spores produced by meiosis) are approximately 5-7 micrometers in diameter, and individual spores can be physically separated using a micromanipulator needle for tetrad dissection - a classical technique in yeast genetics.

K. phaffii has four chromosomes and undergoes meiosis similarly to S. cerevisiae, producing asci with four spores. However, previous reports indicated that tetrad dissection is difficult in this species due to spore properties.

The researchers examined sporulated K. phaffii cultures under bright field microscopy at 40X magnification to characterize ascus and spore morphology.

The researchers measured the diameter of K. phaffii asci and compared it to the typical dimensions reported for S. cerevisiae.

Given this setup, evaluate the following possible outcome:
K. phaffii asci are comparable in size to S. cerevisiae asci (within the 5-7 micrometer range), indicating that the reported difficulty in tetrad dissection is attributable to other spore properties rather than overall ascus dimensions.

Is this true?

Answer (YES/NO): NO